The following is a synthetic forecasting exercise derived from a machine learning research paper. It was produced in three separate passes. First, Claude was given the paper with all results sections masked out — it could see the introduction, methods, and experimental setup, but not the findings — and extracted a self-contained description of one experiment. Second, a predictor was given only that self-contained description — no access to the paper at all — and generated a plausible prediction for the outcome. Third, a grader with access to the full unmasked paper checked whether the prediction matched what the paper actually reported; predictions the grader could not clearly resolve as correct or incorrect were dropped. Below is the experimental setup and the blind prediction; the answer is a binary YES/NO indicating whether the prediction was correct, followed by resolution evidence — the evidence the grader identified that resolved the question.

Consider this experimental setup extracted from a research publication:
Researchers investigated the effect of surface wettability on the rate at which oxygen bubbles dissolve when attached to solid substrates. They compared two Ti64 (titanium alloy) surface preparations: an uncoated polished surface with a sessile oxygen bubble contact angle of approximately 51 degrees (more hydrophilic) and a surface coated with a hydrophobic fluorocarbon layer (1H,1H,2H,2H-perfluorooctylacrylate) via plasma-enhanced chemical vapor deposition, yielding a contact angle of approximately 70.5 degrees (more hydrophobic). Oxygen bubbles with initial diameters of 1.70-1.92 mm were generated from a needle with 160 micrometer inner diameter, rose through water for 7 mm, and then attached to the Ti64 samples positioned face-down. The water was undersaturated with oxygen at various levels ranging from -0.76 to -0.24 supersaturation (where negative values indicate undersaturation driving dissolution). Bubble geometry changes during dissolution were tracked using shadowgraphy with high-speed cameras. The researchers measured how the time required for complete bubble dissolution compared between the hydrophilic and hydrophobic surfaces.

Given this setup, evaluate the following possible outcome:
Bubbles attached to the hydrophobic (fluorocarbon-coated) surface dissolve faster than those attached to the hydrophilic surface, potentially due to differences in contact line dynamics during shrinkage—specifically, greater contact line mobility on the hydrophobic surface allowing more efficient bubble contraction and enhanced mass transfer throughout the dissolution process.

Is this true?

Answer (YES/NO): NO